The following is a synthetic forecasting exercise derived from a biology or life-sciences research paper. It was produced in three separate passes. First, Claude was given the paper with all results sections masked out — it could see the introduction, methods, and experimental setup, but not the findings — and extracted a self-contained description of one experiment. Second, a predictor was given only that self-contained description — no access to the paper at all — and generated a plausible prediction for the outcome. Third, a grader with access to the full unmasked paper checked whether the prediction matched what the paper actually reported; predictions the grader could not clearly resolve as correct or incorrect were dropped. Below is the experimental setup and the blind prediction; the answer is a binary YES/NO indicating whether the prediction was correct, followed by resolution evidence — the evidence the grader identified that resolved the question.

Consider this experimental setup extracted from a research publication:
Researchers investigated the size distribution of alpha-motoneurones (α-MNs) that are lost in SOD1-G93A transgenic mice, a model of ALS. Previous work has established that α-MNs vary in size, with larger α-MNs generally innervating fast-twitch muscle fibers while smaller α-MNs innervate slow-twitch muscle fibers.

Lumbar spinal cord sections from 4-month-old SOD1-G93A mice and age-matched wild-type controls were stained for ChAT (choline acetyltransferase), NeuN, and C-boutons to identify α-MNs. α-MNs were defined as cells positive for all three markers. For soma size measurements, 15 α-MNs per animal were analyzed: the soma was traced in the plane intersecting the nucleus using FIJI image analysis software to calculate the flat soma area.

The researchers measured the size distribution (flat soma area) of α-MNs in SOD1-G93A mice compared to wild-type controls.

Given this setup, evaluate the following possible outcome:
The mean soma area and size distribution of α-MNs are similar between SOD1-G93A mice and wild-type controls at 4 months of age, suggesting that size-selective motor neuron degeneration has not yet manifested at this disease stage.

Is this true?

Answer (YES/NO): NO